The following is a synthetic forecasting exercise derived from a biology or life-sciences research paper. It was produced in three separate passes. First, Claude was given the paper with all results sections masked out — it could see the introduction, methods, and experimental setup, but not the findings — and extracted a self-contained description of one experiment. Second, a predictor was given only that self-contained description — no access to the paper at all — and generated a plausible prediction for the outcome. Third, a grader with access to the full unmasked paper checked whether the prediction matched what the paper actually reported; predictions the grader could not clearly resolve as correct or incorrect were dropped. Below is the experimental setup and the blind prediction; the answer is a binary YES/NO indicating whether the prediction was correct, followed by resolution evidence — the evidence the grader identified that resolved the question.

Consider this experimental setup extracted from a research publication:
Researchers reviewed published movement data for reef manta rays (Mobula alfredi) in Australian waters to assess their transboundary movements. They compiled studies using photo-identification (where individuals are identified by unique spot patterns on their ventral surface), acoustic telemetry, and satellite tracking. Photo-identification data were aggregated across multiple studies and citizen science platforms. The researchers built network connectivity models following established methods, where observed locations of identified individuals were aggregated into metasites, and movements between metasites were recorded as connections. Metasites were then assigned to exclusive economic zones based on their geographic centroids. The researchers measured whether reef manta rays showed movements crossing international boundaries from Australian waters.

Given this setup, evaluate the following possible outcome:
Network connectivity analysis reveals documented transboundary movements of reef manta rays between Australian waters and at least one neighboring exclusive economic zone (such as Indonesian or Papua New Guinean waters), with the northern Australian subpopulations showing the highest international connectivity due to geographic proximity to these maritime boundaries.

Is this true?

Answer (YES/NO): NO